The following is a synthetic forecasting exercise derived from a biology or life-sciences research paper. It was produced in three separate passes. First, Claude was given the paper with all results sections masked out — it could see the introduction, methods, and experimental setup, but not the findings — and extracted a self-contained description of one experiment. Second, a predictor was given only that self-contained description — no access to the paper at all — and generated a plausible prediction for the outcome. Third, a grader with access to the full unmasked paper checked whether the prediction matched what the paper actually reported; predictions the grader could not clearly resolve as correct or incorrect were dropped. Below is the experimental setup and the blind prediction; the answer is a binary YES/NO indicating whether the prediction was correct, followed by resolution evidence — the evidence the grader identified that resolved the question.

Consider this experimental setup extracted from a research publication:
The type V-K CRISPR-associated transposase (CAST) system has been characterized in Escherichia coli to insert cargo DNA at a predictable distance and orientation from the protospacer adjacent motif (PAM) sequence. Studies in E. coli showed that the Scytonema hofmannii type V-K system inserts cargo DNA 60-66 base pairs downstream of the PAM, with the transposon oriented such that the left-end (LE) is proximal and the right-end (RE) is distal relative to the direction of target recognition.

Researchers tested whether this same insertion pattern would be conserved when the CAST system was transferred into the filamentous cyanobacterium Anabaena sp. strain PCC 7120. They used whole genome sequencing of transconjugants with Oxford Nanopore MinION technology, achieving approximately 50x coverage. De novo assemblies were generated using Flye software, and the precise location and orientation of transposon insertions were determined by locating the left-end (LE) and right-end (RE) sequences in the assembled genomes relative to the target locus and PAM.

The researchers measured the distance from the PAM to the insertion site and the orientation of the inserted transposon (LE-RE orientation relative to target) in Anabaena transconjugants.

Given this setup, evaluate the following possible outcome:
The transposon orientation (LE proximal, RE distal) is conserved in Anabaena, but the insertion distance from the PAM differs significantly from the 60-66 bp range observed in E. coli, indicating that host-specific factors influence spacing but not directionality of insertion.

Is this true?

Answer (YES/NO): NO